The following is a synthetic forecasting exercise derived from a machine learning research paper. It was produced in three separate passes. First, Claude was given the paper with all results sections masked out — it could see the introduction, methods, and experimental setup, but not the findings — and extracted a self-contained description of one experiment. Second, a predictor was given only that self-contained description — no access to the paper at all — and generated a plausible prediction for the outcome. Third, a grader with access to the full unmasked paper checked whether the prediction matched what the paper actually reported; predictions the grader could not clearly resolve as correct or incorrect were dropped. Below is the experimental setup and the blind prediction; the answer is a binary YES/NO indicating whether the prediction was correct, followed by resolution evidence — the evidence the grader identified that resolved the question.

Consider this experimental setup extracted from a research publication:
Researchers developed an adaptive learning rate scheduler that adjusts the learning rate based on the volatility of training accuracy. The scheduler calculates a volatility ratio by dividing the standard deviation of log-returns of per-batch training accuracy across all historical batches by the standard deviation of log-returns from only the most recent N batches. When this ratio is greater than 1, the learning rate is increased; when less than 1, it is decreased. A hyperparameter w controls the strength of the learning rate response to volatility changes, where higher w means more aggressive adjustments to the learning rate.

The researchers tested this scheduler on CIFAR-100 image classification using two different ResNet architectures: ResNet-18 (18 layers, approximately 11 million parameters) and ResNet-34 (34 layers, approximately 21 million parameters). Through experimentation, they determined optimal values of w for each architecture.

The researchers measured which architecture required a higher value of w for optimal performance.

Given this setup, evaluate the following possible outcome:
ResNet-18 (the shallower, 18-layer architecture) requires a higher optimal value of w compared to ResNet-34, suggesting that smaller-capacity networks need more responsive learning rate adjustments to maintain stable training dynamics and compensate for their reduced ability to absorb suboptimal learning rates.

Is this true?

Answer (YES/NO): YES